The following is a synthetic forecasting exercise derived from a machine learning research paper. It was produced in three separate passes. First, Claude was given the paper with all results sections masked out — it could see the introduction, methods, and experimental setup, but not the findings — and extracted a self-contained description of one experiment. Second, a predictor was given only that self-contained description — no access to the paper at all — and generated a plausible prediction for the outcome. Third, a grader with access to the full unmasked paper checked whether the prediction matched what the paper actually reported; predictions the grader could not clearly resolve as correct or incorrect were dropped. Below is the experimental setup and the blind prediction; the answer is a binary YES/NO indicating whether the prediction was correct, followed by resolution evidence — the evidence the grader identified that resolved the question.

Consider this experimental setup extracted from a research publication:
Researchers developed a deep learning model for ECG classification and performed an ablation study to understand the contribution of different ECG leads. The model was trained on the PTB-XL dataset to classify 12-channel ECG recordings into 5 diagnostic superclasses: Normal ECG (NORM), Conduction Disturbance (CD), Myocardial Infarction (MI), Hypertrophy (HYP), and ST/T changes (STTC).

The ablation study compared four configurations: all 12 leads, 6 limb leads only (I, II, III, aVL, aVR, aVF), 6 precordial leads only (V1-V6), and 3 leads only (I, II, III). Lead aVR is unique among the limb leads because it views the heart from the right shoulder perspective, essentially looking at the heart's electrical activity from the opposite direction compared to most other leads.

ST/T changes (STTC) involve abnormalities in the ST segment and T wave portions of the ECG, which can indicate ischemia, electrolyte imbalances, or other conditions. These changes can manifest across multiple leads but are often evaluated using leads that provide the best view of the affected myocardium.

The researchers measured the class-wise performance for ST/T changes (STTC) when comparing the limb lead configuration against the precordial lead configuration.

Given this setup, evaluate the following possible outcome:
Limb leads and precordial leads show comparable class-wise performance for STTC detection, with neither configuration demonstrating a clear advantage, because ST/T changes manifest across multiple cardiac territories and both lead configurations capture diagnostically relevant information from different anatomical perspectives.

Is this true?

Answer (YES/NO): NO